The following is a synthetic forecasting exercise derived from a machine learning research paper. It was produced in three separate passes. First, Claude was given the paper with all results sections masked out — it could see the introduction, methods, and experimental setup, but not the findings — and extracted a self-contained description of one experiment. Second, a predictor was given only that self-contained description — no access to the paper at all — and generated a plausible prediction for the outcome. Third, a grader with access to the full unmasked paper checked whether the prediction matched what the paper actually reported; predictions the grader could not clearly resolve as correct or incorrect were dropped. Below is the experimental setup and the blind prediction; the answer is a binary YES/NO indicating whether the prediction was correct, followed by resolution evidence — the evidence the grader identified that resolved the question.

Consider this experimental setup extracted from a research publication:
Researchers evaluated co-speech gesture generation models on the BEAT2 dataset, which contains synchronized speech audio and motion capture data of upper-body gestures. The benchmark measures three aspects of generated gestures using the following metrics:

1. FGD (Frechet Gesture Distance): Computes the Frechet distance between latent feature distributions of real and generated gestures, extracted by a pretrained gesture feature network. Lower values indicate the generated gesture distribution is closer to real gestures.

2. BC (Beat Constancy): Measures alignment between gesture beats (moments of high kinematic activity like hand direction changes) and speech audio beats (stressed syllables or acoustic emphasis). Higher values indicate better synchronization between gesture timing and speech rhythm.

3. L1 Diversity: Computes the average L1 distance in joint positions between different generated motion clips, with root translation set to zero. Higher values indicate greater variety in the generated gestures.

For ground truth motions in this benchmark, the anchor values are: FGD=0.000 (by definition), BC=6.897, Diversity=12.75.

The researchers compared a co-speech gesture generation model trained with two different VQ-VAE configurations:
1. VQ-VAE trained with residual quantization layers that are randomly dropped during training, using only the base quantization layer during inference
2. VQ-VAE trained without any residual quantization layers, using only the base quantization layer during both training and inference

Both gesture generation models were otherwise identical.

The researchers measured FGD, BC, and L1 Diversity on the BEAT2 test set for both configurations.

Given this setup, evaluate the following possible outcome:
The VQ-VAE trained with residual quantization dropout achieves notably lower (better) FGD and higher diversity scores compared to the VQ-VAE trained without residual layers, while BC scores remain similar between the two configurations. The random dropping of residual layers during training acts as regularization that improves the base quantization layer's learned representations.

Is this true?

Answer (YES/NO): NO